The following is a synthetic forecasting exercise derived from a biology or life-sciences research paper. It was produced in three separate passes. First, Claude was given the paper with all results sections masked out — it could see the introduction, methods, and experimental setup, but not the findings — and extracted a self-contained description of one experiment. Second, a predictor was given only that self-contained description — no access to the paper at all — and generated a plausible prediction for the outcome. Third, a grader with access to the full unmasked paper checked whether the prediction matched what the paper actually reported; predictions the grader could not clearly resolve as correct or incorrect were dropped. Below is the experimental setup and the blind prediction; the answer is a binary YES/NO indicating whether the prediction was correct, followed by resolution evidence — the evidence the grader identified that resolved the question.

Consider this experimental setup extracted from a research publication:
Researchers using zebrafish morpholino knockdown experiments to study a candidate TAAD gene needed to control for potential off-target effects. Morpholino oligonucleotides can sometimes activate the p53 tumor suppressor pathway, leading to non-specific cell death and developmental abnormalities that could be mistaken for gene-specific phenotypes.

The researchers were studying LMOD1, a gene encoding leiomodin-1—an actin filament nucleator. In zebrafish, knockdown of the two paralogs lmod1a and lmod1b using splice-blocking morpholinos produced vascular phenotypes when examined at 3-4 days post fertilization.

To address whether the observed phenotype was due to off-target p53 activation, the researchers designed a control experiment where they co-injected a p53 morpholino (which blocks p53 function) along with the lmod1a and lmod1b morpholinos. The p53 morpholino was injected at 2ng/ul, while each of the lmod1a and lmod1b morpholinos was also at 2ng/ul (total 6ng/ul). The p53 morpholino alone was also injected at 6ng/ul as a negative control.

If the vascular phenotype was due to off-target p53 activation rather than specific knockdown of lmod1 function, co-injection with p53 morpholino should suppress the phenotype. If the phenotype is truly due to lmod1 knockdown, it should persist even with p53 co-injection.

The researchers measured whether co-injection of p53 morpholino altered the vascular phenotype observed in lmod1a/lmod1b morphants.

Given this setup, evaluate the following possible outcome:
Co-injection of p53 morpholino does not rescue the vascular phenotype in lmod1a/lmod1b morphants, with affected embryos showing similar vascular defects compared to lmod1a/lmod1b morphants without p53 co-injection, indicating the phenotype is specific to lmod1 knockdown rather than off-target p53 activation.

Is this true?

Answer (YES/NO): YES